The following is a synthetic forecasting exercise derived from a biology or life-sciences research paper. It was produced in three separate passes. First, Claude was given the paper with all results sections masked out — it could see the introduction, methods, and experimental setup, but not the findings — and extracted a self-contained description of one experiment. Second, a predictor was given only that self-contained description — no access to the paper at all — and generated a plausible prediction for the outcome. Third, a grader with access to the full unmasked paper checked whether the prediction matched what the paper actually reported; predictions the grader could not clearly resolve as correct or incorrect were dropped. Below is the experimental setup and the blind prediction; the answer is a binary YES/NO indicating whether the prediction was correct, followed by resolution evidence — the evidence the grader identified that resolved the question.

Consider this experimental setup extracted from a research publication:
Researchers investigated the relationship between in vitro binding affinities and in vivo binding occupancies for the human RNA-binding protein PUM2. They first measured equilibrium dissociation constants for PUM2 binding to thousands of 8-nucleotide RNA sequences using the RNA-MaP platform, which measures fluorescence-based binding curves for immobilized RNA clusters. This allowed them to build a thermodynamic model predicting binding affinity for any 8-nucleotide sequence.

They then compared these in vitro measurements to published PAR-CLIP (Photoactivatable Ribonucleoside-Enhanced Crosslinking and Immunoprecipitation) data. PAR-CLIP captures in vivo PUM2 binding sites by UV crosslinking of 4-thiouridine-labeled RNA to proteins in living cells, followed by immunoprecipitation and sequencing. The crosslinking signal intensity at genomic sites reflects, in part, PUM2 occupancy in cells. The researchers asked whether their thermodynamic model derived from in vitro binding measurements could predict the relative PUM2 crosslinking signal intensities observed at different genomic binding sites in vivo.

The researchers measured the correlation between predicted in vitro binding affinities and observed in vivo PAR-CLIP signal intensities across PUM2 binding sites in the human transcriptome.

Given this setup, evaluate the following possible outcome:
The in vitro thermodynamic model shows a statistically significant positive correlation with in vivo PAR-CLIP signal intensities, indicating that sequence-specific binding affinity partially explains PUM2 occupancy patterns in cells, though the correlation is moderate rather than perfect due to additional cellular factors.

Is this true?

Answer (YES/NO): NO